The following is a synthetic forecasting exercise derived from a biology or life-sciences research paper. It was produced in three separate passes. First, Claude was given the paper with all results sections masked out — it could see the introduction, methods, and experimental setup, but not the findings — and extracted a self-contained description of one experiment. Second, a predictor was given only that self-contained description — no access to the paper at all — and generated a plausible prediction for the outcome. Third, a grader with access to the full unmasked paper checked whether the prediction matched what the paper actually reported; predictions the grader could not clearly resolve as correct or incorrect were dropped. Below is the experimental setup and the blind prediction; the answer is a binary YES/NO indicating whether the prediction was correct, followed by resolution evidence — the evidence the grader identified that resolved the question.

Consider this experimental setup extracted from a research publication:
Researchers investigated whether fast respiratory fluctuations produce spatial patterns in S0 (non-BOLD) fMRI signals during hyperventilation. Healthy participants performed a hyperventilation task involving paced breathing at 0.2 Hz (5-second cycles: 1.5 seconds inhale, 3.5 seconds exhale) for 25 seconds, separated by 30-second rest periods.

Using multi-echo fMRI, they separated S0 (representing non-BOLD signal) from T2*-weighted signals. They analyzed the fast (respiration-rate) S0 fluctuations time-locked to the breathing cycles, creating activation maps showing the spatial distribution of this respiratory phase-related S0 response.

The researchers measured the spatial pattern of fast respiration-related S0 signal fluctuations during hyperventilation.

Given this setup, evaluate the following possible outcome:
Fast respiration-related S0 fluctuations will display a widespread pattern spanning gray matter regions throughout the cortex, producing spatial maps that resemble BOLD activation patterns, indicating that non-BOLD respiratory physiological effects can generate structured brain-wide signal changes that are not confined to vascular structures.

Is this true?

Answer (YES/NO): NO